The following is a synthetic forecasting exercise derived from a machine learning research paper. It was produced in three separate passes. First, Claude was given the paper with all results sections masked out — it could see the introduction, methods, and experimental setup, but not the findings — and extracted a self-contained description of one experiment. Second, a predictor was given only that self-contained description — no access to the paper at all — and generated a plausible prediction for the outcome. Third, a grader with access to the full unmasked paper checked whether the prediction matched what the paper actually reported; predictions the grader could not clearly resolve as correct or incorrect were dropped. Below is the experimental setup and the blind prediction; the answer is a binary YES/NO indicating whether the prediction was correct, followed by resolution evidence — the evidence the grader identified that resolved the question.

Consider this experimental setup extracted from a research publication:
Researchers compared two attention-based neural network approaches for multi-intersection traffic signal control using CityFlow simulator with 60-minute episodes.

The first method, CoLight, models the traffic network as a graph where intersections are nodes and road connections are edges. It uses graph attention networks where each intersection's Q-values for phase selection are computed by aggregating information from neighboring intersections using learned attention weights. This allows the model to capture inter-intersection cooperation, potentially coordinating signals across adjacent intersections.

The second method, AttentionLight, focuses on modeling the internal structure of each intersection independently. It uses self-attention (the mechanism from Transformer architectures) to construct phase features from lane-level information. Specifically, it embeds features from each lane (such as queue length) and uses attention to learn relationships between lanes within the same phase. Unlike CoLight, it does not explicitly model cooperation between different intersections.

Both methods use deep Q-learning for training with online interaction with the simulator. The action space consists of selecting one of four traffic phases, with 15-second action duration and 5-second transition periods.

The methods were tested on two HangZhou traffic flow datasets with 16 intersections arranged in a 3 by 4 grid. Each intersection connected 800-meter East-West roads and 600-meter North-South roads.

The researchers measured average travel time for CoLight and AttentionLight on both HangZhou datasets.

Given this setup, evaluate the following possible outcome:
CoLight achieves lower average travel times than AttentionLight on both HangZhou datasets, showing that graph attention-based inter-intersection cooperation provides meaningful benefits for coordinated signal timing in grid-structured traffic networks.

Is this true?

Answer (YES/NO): NO